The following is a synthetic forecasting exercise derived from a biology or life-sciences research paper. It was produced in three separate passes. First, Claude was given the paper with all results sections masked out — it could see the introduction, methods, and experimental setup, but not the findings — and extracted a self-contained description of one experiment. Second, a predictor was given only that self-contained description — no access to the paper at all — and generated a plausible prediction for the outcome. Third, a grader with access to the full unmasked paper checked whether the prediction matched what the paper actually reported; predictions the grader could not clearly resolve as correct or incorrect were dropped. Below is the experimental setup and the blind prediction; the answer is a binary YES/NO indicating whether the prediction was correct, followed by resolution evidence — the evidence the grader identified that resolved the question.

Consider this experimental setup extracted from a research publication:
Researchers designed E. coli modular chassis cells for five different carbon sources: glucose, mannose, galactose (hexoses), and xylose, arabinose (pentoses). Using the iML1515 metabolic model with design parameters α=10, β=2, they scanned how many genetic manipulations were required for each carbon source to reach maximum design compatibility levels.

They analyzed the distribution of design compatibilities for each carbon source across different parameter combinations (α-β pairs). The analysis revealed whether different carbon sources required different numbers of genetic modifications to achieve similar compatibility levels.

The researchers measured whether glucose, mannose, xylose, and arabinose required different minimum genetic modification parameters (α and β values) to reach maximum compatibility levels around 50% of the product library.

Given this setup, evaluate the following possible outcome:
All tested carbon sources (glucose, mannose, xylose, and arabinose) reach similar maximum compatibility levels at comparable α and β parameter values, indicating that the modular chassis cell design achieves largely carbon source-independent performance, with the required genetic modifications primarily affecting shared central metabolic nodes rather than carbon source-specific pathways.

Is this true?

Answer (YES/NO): NO